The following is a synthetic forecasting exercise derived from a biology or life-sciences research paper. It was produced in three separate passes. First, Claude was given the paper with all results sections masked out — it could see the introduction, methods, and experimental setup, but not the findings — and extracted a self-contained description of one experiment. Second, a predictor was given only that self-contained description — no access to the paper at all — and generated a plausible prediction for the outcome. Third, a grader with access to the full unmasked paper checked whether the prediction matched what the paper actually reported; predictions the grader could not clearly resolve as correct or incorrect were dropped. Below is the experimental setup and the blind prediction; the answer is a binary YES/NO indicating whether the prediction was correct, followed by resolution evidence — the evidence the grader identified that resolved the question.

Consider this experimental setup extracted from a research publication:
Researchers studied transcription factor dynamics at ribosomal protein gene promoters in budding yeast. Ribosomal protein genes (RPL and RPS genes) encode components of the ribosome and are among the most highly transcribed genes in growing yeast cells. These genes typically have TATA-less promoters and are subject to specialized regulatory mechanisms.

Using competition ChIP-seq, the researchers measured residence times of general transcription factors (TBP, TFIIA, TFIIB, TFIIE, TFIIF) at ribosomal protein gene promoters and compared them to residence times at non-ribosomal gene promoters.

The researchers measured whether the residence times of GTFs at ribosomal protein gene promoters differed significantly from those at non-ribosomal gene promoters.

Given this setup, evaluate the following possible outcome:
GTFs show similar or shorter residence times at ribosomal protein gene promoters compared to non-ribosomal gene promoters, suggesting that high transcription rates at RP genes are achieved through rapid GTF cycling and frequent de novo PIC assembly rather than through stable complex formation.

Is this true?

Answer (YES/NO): NO